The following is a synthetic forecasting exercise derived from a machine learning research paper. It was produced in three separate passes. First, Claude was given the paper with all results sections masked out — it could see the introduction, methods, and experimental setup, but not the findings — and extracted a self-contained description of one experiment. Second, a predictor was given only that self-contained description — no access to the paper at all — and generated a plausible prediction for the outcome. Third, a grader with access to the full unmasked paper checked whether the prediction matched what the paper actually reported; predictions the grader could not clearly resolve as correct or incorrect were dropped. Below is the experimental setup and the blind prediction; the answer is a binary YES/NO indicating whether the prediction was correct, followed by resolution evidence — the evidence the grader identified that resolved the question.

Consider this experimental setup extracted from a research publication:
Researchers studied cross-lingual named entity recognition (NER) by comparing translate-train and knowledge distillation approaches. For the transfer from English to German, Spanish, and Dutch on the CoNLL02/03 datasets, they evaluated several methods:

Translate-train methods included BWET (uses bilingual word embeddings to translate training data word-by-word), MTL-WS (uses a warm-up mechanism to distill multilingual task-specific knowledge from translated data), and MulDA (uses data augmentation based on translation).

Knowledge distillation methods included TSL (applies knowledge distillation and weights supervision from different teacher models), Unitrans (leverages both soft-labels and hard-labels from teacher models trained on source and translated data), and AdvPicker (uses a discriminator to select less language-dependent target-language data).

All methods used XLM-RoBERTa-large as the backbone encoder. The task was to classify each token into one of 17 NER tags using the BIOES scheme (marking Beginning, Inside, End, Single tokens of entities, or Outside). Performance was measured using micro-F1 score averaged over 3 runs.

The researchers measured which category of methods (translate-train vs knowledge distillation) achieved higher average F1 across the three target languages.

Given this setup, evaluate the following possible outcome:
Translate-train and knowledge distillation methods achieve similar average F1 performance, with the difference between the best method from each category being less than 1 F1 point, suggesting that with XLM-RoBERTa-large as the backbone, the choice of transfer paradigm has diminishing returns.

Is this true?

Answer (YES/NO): NO